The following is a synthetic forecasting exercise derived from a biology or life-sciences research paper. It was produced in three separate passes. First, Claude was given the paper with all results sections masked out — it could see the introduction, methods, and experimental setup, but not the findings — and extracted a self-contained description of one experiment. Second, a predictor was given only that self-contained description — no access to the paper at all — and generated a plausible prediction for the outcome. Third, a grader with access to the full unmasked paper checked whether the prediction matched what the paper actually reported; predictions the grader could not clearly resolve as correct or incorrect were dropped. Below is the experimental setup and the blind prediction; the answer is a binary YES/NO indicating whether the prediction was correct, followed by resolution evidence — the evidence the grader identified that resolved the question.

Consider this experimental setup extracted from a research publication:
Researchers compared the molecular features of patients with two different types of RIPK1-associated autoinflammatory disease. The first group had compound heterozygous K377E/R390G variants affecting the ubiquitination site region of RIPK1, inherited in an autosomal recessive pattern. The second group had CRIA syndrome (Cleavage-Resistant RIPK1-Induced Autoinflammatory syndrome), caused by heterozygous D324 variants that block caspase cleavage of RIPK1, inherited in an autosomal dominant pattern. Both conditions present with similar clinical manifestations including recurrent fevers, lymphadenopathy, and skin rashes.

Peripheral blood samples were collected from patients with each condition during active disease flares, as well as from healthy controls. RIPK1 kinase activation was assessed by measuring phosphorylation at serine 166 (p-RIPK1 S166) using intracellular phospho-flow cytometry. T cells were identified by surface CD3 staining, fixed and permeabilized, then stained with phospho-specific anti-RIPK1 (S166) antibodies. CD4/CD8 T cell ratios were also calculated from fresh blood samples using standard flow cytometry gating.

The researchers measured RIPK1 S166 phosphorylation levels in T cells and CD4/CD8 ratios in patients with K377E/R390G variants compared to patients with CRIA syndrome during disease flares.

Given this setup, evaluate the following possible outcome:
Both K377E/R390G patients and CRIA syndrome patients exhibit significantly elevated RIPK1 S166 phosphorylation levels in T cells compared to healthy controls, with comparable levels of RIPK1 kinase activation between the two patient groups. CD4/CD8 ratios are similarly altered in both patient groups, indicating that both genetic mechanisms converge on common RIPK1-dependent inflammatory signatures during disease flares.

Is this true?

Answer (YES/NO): YES